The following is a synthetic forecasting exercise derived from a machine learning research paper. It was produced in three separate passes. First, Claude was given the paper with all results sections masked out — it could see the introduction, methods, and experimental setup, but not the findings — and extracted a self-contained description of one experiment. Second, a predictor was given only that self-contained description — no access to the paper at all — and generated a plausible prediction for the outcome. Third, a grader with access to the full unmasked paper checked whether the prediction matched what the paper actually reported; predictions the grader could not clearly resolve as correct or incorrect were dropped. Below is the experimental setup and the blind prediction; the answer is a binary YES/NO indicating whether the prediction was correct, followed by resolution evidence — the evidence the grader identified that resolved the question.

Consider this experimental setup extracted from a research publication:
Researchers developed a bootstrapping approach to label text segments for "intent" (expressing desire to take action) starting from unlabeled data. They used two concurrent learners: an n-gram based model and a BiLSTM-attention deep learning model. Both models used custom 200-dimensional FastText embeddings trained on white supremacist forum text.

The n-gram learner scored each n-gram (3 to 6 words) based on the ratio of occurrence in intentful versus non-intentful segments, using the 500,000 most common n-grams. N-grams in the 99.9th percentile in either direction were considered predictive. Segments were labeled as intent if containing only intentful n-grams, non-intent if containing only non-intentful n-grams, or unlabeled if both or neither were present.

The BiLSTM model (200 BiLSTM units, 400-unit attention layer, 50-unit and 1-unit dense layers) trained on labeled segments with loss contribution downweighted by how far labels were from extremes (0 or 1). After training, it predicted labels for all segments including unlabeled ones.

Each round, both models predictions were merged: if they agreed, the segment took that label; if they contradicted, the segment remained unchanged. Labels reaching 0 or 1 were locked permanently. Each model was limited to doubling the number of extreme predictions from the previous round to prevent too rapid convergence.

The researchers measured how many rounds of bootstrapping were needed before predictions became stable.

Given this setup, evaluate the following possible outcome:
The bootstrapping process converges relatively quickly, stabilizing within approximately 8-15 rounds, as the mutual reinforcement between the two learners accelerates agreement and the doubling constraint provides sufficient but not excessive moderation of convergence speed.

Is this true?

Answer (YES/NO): NO